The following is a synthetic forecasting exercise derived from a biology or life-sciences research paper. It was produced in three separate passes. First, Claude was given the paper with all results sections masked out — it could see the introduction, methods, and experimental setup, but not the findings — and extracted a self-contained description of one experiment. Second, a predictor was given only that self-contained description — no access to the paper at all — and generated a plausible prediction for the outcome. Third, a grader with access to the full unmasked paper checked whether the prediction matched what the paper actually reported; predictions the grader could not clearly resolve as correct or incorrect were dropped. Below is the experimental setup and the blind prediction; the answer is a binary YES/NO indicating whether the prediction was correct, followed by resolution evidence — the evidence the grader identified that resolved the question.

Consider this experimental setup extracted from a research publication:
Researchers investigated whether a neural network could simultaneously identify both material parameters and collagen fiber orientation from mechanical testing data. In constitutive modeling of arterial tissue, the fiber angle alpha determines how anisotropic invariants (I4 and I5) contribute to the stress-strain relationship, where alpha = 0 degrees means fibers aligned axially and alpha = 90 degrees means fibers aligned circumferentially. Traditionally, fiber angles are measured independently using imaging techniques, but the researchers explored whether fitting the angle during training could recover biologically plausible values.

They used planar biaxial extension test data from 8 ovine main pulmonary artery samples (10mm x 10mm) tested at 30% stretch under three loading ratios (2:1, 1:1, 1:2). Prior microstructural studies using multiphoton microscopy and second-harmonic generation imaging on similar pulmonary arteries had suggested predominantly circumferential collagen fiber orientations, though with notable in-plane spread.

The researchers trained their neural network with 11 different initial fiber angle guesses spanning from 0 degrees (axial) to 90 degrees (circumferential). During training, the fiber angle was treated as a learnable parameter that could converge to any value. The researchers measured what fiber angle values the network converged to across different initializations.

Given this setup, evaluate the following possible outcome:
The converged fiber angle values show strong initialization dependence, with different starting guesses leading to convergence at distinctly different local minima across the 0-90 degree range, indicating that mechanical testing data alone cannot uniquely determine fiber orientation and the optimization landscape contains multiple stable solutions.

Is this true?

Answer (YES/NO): NO